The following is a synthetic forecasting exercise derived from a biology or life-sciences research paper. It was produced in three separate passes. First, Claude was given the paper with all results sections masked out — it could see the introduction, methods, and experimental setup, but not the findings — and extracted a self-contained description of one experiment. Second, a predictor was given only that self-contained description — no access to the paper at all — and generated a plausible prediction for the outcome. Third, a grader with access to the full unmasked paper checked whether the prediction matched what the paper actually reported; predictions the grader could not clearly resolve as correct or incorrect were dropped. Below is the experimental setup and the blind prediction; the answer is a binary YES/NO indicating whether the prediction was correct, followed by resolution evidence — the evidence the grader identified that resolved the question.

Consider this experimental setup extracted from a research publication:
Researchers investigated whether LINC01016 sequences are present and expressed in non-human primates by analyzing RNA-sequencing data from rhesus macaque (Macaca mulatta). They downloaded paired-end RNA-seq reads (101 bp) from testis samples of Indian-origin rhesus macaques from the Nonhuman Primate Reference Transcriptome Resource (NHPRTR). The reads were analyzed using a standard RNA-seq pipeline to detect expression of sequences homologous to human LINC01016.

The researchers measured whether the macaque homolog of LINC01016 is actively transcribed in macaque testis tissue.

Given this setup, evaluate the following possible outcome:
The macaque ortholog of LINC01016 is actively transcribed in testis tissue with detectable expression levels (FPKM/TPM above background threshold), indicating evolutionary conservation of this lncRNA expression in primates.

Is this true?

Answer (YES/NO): YES